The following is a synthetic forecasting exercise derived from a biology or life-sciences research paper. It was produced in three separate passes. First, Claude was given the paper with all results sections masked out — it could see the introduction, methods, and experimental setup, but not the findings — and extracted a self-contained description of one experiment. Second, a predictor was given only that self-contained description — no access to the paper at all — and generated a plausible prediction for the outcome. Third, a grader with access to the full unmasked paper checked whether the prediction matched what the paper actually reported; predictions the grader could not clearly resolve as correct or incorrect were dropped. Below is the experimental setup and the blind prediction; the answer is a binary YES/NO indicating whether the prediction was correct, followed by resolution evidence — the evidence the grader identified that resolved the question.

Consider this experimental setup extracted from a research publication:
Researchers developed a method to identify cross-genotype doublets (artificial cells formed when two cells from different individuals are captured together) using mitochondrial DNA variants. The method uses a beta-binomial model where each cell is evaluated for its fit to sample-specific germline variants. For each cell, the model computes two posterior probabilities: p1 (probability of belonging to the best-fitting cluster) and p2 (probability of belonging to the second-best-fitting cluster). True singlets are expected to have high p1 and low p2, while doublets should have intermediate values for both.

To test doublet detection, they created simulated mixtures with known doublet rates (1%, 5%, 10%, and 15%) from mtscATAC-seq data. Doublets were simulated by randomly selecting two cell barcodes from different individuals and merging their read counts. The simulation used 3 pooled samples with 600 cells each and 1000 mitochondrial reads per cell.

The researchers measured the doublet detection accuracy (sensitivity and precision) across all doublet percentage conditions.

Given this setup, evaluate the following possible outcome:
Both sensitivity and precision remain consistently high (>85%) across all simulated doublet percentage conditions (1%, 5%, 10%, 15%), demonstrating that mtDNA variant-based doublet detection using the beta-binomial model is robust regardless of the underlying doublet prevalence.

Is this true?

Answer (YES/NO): YES